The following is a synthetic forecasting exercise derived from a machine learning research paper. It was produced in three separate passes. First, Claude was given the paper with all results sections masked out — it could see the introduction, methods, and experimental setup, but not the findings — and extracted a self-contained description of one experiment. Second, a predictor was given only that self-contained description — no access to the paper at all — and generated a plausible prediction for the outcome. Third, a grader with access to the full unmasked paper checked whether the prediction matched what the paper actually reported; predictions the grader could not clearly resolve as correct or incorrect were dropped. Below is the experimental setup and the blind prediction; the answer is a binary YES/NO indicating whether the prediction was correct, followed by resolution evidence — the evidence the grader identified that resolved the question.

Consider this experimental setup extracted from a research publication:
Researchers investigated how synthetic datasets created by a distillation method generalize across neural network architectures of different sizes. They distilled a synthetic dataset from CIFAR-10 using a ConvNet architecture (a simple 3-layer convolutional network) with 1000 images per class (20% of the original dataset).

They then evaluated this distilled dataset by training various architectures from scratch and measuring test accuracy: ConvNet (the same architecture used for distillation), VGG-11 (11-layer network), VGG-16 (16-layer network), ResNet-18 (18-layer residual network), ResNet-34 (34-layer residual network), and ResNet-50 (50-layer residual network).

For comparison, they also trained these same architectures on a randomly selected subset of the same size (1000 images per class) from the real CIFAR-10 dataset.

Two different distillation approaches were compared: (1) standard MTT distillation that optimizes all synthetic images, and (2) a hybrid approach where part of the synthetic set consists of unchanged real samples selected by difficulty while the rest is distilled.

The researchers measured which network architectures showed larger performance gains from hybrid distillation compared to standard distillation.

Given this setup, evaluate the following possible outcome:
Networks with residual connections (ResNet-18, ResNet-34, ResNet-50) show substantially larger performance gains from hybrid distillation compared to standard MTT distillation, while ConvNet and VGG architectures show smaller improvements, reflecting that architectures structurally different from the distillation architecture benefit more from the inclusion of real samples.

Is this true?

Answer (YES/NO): YES